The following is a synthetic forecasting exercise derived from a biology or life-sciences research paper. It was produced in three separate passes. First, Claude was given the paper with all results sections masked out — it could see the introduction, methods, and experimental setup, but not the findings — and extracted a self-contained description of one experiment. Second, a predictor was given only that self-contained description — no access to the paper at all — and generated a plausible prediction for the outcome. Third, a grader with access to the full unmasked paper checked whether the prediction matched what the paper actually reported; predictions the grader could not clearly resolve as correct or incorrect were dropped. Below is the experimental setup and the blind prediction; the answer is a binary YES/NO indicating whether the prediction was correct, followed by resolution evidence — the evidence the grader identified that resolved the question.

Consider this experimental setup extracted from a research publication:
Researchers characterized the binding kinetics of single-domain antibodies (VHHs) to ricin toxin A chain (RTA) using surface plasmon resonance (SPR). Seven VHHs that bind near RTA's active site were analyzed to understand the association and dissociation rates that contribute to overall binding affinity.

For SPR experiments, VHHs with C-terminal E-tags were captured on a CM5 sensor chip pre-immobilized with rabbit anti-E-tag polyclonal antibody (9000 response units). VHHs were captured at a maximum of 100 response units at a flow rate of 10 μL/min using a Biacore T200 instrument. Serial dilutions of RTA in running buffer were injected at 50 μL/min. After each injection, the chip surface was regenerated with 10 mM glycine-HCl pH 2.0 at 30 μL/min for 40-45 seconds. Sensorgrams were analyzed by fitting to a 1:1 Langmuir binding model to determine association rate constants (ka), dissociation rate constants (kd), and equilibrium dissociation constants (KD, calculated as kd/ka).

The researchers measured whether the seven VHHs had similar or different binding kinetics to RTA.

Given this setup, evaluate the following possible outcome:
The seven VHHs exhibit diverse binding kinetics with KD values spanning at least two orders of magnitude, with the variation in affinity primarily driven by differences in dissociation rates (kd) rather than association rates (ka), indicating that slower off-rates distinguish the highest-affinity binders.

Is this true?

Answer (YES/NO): NO